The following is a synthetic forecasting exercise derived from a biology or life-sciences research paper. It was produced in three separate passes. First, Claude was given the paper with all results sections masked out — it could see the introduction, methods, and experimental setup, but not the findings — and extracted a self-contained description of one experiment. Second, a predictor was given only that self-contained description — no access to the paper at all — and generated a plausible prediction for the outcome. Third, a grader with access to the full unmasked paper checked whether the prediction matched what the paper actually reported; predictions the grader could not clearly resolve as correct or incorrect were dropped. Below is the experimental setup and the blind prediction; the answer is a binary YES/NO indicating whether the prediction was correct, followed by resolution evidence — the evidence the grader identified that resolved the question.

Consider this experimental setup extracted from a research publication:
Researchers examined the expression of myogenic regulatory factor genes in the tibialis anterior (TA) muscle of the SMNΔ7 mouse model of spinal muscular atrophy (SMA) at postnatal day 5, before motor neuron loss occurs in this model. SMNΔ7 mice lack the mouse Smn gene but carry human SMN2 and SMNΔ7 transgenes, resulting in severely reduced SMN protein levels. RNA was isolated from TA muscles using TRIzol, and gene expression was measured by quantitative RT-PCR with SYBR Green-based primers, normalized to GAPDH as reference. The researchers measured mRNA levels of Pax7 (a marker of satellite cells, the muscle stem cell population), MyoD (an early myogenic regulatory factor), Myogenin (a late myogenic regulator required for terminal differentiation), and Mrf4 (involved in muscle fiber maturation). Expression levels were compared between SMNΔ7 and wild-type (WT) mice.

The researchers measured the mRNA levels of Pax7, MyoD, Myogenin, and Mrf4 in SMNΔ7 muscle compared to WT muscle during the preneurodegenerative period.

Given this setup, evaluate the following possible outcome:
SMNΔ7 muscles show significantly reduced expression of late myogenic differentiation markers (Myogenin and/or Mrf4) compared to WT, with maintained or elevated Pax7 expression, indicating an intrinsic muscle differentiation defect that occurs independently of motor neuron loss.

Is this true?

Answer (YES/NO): NO